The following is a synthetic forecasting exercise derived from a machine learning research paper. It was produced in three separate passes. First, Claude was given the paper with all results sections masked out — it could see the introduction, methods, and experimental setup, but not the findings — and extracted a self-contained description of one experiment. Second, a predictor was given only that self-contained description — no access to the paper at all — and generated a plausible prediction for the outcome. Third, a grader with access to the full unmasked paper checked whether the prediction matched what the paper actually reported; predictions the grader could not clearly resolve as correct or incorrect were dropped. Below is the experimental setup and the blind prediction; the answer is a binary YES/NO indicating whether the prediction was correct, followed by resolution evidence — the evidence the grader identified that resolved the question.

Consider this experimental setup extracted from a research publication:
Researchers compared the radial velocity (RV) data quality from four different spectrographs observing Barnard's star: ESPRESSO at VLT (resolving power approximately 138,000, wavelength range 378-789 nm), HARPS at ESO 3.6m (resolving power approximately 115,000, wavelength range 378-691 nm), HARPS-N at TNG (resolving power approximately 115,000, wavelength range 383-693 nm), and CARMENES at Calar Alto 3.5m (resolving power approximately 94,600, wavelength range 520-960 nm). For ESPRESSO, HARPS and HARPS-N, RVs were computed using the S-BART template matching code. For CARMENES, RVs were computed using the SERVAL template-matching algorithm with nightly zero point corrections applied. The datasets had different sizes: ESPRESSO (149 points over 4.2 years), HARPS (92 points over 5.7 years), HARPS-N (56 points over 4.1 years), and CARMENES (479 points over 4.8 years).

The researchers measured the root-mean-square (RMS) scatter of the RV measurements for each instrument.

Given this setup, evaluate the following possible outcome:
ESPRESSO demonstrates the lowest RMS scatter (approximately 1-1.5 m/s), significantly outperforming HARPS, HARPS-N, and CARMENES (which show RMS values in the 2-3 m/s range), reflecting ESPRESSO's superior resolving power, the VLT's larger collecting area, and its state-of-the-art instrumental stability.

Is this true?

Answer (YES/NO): NO